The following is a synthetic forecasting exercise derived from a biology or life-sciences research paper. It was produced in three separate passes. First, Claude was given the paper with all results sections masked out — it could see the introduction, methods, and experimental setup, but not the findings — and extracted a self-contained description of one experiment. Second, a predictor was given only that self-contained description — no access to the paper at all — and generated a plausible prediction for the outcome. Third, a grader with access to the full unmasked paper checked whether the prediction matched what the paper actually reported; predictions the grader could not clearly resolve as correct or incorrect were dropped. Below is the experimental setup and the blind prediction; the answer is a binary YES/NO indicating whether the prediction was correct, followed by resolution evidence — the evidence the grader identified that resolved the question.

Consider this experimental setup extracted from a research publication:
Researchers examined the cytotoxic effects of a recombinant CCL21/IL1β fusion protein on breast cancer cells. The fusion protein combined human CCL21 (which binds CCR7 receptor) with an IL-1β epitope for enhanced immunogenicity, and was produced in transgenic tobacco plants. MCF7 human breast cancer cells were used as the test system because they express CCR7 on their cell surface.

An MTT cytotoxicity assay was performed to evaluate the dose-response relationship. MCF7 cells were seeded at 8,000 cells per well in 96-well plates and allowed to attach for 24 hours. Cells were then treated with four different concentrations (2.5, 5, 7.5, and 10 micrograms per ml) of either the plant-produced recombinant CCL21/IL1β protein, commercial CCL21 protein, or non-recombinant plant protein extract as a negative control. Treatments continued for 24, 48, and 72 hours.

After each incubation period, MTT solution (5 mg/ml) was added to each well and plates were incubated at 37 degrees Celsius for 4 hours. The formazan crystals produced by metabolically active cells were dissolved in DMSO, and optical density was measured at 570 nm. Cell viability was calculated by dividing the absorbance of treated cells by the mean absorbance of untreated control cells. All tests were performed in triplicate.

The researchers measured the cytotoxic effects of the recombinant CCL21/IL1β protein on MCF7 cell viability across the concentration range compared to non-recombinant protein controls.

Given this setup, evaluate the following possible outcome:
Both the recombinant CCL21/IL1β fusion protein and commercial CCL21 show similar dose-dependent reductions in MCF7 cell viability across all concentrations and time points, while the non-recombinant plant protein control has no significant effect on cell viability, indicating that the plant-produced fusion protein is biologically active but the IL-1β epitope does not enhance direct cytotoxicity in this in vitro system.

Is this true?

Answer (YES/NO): NO